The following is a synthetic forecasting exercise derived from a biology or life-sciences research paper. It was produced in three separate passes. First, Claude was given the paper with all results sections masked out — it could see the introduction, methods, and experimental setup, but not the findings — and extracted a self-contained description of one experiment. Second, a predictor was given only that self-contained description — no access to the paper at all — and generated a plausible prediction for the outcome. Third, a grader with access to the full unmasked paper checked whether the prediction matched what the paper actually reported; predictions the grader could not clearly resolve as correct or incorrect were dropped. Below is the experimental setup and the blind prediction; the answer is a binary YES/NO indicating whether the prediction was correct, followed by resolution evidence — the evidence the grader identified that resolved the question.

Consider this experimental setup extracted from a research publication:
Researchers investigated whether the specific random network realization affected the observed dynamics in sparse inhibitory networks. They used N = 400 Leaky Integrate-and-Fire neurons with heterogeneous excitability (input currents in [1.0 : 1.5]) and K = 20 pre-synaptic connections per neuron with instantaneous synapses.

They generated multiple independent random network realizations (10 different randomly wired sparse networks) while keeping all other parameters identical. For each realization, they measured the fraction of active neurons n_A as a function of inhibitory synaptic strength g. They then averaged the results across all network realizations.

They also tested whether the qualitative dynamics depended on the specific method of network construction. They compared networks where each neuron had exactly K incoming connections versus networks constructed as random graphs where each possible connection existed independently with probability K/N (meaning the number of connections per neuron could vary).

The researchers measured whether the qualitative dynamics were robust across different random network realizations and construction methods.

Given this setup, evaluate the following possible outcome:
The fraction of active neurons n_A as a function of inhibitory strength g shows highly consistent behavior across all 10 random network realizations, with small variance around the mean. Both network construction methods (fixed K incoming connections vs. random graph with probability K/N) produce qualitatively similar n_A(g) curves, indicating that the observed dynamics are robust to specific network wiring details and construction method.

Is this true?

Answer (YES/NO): YES